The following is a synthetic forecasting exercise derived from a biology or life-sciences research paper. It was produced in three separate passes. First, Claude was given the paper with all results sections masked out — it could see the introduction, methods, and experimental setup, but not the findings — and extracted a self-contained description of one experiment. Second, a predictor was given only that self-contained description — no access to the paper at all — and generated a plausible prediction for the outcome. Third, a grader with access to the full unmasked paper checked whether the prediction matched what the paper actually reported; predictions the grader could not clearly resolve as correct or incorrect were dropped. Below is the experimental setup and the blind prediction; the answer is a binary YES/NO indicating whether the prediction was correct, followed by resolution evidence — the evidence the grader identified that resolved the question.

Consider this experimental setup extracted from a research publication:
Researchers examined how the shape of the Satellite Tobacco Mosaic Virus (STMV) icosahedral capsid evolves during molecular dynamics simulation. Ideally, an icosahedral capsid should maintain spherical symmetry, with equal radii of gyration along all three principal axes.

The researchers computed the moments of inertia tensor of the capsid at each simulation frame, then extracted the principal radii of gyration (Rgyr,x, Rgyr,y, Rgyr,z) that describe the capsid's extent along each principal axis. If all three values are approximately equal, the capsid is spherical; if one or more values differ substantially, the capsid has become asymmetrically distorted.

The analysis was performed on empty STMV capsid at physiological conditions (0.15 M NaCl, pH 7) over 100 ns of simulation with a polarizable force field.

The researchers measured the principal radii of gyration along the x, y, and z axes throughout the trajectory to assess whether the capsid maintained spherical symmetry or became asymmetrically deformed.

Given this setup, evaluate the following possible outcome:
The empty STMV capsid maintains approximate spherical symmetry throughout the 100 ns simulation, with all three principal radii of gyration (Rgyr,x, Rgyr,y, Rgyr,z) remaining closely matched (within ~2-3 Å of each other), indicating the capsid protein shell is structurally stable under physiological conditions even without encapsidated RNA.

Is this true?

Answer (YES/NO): YES